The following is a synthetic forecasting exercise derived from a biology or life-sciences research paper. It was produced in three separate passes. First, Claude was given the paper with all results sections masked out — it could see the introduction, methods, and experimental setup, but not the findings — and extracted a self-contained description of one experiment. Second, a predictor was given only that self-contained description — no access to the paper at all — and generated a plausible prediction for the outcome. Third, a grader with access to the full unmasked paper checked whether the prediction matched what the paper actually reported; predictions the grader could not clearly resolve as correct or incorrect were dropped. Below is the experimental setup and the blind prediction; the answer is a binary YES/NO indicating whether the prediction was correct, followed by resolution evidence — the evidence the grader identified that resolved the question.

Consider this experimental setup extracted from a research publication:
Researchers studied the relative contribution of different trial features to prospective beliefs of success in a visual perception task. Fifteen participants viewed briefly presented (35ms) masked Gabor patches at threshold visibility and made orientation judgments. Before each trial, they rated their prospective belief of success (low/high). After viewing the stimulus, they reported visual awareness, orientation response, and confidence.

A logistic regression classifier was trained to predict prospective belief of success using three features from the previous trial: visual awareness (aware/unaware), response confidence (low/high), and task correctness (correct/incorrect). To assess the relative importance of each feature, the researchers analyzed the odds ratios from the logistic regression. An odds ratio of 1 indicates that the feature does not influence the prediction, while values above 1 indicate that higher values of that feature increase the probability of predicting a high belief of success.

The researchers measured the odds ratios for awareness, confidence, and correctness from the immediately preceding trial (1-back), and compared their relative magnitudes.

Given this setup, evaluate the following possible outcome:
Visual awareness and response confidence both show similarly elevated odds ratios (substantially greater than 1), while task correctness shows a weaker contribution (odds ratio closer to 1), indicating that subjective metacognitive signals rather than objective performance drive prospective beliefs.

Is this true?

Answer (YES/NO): YES